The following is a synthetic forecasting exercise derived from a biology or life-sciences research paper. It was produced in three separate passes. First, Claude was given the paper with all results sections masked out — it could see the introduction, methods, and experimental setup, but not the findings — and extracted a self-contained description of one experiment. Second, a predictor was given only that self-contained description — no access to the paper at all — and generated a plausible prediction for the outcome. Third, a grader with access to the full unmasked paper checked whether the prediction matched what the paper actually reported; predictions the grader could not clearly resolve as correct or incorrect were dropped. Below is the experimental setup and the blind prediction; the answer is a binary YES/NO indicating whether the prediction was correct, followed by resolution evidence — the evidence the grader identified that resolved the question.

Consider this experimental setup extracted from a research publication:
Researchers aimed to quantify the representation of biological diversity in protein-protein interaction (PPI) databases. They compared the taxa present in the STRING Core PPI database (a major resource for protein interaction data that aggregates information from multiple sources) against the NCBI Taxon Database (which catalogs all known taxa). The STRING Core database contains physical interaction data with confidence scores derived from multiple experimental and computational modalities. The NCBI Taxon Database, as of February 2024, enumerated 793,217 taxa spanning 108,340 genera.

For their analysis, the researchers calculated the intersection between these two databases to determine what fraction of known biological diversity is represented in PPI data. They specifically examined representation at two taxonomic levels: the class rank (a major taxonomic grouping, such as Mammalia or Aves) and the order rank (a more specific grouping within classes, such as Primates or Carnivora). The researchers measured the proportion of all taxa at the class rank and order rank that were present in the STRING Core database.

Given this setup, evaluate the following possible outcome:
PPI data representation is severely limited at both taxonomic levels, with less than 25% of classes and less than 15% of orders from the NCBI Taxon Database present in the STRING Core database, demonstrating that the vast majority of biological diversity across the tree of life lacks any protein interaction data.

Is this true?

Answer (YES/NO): NO